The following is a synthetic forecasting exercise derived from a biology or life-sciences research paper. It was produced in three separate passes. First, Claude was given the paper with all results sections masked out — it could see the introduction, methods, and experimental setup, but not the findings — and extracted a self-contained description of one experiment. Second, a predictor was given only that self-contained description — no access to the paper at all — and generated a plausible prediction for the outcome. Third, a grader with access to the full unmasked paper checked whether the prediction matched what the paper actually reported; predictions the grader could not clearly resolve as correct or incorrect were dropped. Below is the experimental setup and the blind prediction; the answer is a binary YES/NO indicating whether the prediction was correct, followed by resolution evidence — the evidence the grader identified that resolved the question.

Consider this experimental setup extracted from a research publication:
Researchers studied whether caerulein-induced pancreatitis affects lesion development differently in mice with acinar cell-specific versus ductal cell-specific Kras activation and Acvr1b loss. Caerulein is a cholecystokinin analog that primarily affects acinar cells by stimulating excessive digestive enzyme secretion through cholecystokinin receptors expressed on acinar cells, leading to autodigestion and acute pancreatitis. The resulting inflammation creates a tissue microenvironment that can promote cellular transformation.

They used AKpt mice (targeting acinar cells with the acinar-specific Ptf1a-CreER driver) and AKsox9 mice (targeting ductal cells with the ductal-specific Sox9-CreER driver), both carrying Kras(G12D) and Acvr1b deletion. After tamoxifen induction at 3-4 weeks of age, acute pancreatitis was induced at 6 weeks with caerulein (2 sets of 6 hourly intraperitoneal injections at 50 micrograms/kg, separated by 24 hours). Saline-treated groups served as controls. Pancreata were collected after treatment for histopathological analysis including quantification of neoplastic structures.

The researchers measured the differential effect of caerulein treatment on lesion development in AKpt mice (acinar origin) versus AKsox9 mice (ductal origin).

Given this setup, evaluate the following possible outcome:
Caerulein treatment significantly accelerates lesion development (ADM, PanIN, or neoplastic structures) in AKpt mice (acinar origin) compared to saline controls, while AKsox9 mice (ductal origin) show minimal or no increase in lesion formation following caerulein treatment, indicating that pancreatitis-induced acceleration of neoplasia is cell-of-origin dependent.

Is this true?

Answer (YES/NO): YES